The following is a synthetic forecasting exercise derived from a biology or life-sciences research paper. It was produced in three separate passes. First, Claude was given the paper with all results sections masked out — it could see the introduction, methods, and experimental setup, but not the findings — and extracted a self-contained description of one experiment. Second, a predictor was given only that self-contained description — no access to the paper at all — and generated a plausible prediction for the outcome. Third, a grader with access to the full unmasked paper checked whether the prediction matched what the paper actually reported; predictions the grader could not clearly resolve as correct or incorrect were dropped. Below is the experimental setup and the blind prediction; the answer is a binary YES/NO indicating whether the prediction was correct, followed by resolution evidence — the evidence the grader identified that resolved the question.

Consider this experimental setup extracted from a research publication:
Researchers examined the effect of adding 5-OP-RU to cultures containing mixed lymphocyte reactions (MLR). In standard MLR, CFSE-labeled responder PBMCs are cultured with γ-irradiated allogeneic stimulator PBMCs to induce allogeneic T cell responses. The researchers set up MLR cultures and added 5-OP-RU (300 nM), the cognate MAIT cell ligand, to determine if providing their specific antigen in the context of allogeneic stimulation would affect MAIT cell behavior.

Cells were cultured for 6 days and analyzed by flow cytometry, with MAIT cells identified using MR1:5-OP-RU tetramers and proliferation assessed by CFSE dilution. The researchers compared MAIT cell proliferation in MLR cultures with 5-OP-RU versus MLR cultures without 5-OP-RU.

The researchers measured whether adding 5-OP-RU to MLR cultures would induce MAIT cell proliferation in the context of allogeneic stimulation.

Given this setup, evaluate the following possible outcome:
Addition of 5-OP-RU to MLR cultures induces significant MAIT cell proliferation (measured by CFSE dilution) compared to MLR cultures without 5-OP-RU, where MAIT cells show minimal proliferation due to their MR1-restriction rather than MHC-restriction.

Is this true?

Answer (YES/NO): YES